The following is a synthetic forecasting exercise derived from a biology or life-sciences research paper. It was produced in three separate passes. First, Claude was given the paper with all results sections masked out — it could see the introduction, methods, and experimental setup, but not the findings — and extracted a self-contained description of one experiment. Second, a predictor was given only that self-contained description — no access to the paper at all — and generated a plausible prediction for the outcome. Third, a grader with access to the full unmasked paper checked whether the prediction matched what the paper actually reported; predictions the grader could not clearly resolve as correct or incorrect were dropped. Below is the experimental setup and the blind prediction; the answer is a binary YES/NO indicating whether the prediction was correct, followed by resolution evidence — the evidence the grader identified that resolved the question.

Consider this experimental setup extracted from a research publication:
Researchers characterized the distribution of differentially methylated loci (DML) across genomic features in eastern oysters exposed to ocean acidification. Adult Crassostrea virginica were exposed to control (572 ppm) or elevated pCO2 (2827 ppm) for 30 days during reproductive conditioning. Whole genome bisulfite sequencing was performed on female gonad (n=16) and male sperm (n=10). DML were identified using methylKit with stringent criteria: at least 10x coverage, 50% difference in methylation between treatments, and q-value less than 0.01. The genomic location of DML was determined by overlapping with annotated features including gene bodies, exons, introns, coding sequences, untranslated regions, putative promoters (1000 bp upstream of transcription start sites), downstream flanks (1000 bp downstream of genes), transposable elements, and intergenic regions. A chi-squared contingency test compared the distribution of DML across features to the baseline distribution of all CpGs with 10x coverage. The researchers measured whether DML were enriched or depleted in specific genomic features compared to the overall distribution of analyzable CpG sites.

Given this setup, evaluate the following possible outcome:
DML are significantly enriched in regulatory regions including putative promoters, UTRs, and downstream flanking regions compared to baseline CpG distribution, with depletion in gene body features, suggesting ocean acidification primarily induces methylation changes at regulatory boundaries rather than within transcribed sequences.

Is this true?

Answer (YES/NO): NO